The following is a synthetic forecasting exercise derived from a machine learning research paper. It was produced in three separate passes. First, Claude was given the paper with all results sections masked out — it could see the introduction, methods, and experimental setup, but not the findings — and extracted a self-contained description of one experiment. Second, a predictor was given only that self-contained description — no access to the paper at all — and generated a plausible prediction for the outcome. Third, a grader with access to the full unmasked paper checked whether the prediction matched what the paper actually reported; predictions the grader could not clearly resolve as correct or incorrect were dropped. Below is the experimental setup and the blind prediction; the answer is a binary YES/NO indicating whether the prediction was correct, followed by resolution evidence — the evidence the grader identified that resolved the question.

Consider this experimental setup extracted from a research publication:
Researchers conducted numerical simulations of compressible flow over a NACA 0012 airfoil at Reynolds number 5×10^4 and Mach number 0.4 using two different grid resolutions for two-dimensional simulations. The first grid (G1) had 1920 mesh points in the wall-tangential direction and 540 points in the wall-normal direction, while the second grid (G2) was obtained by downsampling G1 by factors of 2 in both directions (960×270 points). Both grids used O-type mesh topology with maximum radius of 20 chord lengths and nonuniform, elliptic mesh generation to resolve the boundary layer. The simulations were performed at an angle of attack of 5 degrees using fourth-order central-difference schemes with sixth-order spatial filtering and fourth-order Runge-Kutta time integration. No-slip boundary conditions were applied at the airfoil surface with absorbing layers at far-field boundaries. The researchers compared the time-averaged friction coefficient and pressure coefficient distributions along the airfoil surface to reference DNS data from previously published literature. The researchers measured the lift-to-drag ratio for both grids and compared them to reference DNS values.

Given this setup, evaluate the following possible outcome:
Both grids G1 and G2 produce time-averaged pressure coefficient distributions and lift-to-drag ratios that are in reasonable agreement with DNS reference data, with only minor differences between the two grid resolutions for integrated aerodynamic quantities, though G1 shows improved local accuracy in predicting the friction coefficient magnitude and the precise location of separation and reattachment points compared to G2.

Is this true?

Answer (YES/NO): NO